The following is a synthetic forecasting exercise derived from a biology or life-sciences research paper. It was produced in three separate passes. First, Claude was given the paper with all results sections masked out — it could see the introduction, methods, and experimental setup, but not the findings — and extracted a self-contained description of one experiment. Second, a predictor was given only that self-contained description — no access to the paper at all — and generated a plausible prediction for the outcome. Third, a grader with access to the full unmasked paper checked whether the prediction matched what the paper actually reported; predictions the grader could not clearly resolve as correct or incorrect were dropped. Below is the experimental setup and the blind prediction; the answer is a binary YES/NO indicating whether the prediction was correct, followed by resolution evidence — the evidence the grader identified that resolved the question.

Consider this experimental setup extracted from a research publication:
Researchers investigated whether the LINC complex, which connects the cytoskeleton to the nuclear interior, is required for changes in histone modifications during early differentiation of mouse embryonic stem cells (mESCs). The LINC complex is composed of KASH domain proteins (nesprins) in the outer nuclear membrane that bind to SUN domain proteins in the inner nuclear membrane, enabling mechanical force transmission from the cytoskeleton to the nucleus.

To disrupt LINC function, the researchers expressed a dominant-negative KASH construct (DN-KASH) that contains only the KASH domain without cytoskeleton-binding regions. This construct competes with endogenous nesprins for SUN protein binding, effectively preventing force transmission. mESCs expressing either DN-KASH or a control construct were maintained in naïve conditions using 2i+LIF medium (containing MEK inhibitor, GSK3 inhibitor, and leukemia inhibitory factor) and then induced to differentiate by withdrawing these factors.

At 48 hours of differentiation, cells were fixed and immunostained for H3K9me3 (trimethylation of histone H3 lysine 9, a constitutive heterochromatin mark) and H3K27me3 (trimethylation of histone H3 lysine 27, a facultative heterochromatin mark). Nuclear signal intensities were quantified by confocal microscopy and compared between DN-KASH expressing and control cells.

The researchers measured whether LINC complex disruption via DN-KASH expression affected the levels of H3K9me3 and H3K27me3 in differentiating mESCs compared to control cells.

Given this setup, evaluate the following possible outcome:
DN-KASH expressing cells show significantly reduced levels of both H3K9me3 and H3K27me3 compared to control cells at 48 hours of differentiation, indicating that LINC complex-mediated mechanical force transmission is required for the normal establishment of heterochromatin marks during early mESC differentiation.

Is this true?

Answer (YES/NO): NO